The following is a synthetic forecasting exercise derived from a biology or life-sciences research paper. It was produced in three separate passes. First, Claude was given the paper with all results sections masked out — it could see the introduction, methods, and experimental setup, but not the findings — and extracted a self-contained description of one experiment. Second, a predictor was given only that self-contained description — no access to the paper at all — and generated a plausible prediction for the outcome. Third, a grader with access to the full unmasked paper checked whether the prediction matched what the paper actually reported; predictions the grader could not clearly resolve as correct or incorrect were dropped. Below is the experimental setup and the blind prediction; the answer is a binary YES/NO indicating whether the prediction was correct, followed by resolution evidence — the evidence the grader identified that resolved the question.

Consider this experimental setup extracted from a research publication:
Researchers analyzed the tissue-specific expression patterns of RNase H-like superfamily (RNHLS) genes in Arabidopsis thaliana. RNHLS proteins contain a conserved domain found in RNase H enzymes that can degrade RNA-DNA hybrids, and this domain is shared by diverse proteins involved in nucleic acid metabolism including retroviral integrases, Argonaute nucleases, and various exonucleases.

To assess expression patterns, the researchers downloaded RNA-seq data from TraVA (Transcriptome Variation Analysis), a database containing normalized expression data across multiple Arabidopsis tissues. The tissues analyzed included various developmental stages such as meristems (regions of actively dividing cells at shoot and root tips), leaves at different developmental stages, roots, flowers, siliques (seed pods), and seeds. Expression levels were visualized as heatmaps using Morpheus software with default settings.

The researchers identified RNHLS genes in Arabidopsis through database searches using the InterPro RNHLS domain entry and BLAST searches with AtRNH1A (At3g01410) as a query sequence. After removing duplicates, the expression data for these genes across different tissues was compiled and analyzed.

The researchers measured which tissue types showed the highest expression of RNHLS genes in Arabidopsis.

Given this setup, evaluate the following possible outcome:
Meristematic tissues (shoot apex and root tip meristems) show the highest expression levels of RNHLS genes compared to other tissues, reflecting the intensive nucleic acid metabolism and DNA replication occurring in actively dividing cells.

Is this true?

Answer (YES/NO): YES